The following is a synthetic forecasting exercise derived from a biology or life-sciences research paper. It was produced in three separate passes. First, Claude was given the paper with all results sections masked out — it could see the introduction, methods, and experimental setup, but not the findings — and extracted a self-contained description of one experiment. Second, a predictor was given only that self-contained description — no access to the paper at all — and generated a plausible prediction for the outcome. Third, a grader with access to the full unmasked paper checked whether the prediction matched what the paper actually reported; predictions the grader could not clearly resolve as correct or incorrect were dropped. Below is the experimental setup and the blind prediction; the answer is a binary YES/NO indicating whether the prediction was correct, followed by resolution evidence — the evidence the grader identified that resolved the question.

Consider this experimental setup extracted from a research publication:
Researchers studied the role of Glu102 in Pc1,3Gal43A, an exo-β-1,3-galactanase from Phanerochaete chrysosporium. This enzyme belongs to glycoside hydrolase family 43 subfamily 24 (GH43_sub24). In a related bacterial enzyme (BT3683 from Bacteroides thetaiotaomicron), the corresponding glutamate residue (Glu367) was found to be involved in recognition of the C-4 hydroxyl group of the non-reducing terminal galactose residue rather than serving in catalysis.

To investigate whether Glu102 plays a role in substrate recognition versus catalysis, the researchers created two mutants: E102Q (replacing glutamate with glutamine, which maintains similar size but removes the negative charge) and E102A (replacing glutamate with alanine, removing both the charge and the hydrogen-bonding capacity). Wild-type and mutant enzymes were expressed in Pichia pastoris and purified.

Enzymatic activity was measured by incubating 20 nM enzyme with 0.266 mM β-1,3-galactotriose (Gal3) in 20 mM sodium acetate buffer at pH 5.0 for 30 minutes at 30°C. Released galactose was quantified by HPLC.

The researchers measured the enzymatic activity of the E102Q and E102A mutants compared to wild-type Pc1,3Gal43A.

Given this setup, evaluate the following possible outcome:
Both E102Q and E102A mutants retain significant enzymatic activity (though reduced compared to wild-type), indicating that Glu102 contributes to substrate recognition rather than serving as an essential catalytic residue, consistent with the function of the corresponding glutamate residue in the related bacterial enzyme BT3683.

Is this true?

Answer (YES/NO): NO